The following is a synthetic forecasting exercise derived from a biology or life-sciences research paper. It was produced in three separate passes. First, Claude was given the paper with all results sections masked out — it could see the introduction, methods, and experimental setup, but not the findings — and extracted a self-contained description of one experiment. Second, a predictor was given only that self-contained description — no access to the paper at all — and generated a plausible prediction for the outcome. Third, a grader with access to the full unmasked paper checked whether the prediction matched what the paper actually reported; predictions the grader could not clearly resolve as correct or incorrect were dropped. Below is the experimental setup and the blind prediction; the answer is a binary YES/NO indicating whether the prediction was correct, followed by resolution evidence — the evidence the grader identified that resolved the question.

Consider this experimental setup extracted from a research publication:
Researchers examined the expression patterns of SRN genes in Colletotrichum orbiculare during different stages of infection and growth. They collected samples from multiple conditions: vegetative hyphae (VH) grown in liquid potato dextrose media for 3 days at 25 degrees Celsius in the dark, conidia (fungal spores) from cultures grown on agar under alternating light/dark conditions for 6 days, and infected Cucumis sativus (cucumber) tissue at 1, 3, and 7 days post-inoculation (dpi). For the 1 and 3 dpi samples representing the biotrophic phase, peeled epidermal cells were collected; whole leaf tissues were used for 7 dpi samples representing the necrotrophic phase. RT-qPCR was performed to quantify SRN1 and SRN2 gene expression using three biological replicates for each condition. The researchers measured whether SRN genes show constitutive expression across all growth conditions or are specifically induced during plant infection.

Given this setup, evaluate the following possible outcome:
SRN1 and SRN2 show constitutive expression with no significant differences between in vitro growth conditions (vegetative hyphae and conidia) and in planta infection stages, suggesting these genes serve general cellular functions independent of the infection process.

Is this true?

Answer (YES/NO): NO